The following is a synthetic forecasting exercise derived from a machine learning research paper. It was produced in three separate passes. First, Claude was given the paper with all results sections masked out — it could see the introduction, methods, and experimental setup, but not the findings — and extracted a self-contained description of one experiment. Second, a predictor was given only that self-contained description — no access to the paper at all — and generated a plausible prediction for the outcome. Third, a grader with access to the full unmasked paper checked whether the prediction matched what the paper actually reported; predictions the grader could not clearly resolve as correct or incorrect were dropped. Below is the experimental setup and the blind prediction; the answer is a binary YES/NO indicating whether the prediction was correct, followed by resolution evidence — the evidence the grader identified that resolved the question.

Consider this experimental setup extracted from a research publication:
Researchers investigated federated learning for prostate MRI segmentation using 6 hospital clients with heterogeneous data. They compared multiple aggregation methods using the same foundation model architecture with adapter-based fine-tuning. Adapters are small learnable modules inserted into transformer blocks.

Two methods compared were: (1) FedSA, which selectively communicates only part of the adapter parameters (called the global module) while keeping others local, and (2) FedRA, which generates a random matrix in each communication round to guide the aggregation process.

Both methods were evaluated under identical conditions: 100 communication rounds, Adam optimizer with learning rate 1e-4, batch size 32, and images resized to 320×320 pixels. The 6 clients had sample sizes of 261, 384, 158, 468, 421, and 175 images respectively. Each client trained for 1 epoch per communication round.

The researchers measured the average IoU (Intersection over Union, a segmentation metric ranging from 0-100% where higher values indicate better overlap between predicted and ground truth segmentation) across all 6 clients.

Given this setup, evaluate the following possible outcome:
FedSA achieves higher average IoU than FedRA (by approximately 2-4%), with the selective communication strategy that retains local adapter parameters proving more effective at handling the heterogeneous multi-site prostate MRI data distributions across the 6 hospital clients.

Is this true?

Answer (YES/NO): YES